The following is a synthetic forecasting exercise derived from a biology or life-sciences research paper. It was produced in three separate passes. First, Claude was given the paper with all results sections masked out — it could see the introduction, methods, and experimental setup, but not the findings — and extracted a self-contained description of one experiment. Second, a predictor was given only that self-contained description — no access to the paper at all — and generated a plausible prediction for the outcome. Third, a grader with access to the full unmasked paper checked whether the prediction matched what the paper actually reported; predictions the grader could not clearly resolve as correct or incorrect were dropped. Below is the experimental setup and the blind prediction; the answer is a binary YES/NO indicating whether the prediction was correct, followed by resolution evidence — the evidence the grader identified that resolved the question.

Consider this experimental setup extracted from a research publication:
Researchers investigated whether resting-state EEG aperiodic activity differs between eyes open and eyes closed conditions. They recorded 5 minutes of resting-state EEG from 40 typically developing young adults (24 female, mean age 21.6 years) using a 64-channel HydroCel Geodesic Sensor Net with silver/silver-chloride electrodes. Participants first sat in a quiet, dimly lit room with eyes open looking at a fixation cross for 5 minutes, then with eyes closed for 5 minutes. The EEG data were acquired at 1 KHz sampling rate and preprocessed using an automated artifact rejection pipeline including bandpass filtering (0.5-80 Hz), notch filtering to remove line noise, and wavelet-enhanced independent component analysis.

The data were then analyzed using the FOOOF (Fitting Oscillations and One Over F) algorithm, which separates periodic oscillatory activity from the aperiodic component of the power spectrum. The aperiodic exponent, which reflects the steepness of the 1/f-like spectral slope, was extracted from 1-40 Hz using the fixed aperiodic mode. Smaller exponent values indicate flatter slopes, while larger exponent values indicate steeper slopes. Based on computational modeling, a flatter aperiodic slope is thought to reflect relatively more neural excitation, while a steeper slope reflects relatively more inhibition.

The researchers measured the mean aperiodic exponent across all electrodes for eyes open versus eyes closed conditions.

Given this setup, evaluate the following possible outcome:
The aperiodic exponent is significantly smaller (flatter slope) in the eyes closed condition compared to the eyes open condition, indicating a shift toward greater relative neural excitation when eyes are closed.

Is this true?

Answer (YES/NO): NO